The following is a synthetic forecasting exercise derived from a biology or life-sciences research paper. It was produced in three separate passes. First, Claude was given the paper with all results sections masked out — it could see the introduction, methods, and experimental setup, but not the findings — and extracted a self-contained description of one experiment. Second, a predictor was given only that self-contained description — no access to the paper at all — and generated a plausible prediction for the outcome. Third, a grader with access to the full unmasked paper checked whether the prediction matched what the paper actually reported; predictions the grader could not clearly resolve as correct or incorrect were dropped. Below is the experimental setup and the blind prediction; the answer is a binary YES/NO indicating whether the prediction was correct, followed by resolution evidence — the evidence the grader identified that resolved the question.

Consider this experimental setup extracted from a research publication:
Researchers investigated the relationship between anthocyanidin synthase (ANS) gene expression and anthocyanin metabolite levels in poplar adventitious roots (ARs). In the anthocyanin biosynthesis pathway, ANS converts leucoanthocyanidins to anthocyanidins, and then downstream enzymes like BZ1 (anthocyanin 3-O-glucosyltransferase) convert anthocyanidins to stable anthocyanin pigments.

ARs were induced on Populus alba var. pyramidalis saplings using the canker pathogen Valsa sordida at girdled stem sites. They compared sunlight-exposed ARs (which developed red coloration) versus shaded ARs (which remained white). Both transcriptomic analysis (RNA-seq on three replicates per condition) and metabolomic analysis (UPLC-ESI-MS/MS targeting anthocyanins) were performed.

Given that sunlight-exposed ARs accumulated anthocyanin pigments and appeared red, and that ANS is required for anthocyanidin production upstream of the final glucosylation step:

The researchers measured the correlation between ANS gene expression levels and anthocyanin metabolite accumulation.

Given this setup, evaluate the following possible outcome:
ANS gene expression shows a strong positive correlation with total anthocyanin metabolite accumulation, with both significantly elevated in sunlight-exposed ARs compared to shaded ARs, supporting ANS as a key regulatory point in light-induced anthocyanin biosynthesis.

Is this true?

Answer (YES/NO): NO